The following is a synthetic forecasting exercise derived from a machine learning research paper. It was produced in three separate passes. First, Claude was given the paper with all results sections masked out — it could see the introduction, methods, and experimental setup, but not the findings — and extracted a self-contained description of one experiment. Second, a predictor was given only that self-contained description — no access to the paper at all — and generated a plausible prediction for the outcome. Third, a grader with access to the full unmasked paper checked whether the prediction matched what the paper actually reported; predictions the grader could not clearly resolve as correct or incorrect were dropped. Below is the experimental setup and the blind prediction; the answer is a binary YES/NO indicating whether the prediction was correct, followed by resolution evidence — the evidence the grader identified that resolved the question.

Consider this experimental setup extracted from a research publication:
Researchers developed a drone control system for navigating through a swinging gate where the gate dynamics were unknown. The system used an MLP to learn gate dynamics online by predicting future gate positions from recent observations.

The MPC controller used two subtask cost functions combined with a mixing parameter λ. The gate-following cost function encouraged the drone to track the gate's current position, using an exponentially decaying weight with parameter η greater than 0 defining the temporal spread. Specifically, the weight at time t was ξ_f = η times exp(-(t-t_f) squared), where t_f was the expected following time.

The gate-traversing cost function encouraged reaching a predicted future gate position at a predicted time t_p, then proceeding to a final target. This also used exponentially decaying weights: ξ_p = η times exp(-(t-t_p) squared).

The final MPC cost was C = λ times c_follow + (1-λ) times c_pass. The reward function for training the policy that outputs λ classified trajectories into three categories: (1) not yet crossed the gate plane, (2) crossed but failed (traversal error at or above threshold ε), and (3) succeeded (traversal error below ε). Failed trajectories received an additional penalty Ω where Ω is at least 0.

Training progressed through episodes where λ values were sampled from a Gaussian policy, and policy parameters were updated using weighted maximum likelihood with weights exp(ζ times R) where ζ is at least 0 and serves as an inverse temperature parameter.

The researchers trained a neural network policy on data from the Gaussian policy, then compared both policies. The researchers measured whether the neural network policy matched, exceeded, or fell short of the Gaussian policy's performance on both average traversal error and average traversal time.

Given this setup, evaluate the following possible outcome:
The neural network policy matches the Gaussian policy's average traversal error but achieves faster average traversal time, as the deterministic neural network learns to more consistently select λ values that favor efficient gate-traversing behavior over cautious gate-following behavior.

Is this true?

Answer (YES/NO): NO